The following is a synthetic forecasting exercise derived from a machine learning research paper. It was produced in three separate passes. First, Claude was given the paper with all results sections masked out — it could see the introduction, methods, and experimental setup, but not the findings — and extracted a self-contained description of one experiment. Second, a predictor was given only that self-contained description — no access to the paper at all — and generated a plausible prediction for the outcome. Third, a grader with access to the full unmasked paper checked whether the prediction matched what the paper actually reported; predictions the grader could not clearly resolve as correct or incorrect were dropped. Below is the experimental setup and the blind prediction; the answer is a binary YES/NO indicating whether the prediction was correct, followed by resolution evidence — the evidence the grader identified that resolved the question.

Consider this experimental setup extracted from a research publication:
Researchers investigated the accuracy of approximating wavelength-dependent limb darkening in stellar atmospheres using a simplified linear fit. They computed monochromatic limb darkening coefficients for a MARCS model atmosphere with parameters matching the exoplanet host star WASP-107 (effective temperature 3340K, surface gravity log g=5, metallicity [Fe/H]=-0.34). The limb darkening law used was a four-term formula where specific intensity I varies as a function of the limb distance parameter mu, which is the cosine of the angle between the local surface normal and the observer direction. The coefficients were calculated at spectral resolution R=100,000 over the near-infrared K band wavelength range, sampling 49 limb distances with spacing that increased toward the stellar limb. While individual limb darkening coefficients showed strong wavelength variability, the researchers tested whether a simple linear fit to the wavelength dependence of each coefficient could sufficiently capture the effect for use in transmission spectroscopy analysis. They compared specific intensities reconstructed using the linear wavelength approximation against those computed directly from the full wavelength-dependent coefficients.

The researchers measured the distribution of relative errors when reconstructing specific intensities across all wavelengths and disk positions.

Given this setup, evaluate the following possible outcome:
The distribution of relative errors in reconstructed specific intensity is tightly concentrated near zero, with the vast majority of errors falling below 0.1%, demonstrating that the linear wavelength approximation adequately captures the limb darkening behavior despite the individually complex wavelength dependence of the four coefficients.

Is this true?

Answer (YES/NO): NO